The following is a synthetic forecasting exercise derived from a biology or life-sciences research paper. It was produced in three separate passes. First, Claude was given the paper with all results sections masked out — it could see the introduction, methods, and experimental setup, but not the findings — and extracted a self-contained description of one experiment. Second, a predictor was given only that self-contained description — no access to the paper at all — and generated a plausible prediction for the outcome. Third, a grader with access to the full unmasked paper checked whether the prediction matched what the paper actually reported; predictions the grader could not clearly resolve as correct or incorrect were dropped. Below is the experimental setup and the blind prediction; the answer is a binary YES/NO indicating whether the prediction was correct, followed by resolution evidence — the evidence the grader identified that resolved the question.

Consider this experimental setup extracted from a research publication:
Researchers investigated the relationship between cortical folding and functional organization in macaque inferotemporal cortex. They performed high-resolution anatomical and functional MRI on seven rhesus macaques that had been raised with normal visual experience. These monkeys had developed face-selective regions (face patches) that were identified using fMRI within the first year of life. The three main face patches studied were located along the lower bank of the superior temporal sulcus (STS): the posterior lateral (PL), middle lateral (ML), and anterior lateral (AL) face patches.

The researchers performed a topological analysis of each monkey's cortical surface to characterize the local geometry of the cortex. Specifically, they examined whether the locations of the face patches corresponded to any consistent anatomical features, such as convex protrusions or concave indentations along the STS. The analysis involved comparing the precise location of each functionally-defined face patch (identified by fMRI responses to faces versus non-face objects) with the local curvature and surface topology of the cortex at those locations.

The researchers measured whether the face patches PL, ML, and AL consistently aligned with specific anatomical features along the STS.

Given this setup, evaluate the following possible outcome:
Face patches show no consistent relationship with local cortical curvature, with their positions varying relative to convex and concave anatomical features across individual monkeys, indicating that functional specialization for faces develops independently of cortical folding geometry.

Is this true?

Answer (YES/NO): NO